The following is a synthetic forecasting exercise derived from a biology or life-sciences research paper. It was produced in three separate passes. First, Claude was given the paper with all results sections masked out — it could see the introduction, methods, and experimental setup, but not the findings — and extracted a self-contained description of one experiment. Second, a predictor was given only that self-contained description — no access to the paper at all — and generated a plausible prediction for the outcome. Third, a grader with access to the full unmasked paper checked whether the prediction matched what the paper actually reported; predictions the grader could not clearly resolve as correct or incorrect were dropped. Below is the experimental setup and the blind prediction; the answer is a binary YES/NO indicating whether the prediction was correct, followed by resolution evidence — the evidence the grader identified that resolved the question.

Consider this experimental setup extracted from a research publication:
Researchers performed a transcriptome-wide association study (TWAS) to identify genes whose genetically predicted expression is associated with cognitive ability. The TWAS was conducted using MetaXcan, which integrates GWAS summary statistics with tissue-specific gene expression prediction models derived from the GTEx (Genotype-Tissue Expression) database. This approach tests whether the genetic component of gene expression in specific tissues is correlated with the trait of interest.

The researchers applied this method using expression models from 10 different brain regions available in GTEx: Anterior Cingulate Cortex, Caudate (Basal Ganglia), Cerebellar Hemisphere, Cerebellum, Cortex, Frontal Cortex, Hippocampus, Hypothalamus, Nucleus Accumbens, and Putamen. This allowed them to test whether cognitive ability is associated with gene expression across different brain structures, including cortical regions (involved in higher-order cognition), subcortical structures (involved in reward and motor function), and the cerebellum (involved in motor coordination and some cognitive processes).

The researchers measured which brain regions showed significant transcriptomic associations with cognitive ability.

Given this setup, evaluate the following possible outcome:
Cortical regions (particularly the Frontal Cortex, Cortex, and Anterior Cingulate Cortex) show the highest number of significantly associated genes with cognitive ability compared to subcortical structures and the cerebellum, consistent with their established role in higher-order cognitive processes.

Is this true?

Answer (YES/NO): NO